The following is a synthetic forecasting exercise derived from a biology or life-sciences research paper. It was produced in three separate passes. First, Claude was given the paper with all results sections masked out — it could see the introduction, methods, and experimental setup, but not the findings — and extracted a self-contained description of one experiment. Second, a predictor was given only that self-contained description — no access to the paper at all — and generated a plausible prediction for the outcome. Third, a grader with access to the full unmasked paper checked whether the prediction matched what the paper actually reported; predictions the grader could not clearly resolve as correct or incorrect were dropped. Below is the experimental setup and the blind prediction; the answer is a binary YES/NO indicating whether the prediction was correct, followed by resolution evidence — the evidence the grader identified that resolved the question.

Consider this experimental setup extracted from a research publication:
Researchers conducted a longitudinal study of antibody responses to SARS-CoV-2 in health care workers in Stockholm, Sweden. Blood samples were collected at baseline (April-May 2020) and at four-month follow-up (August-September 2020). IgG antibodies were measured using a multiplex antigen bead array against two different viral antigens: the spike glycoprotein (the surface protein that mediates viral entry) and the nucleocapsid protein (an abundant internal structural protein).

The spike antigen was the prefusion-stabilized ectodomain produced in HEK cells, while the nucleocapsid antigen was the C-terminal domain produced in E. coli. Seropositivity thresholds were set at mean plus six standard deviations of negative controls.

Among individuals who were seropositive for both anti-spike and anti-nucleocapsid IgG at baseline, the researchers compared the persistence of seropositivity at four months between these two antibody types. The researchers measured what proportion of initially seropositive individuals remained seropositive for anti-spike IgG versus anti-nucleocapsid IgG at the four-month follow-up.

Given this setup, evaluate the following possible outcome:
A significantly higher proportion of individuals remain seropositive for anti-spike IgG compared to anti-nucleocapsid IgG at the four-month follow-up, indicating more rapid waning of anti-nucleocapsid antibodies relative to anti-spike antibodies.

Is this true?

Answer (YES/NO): YES